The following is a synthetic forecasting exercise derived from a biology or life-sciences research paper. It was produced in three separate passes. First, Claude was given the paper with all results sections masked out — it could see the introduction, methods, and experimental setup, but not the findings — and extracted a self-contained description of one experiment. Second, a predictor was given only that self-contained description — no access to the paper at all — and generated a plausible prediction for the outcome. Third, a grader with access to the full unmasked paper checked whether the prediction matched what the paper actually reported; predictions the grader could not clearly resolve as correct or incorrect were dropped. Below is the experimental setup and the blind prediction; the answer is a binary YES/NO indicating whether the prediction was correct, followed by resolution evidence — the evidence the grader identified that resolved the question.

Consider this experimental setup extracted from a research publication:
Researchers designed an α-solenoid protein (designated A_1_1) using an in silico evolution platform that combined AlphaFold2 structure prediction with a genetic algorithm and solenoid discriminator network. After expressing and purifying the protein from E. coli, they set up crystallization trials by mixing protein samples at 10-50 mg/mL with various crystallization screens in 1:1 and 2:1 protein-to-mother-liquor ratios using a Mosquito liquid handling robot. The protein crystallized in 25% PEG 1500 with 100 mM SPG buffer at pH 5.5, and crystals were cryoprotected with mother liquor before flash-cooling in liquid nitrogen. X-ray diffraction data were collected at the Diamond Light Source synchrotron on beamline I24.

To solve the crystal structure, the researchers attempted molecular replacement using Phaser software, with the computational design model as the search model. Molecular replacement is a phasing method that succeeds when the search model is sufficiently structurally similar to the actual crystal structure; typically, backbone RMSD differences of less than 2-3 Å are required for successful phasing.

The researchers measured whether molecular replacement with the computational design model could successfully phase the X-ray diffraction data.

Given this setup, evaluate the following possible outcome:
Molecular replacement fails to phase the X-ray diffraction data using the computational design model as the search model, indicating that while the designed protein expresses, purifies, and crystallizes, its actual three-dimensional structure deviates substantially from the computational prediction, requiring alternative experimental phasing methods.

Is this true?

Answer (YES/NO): NO